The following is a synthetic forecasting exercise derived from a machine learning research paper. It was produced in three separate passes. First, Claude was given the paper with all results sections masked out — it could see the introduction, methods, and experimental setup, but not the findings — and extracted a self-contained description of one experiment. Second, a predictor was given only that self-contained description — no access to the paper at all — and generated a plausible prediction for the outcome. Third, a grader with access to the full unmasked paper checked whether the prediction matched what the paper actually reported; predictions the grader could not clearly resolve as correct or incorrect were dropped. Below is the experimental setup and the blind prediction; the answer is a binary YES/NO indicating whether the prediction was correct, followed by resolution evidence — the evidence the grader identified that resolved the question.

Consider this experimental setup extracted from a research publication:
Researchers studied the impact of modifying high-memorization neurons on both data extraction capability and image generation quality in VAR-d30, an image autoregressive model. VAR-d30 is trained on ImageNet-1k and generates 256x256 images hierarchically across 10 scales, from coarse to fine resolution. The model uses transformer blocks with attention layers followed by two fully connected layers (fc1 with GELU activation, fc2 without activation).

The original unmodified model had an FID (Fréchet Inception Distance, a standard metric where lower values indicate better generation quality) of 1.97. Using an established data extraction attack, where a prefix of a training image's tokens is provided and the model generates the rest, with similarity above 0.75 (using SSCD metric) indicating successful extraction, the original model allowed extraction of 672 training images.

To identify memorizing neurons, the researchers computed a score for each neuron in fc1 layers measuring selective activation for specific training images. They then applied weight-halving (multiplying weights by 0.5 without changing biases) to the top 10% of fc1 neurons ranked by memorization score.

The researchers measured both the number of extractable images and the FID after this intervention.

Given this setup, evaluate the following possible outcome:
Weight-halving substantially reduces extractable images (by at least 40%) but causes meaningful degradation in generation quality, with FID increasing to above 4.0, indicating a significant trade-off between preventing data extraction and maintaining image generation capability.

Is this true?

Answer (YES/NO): NO